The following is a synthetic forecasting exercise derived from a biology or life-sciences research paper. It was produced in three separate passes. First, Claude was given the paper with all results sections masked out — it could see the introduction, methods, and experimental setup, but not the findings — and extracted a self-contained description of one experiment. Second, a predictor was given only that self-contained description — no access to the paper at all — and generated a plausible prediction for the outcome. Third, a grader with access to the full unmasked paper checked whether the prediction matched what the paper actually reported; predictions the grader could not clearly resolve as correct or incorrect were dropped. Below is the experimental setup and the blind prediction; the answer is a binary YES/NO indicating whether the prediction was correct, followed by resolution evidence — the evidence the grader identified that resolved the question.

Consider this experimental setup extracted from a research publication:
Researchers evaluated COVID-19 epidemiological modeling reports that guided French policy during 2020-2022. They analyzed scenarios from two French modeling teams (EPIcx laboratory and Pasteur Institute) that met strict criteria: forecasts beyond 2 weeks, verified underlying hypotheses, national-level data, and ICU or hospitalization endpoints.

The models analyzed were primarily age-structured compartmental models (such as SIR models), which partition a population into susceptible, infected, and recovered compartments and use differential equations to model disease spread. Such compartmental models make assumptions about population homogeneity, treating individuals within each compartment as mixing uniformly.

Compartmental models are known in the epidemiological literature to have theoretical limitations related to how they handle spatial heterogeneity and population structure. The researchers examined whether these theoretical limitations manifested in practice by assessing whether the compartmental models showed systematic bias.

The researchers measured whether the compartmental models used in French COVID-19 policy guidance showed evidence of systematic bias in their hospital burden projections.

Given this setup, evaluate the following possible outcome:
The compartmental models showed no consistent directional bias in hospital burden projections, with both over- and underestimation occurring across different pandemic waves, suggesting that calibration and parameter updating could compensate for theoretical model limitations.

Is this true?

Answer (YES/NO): NO